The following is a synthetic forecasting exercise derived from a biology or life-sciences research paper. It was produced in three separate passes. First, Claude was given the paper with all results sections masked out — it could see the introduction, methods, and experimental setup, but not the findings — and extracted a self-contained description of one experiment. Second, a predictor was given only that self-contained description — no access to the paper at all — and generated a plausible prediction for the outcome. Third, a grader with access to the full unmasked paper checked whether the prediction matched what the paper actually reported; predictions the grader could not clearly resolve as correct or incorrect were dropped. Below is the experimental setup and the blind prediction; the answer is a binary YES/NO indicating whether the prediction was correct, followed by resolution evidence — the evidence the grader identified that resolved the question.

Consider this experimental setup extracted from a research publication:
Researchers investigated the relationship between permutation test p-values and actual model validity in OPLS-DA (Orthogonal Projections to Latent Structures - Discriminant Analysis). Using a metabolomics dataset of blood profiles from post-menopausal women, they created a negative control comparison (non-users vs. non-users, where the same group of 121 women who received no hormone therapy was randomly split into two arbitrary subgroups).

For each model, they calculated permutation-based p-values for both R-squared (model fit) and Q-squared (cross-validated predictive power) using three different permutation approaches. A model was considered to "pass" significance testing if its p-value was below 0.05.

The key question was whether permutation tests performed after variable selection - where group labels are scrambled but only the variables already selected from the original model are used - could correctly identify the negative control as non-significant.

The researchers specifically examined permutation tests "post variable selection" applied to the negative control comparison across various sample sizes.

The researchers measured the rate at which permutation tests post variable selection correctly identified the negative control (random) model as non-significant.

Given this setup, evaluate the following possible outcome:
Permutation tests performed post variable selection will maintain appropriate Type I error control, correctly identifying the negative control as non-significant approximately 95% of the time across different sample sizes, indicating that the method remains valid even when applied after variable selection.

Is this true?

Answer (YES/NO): NO